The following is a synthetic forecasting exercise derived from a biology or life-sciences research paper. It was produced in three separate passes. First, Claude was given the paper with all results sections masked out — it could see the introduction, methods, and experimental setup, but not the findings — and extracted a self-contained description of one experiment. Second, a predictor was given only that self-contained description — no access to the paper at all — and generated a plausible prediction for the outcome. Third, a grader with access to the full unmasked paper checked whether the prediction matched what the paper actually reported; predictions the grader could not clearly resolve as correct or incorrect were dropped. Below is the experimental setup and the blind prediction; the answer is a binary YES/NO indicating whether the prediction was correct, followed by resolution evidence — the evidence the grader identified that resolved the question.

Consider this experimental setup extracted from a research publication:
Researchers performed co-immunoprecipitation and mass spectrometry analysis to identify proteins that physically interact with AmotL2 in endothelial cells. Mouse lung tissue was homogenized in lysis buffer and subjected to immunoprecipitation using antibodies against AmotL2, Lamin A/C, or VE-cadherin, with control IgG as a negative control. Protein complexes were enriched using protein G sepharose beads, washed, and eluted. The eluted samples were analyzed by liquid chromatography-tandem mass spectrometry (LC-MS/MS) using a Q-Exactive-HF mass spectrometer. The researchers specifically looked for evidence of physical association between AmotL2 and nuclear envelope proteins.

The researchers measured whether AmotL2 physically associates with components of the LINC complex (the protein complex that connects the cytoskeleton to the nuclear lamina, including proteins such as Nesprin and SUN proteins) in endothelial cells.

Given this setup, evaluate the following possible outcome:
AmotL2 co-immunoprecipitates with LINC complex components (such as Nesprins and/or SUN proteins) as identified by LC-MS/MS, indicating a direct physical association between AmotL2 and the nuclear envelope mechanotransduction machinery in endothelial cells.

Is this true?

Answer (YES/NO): YES